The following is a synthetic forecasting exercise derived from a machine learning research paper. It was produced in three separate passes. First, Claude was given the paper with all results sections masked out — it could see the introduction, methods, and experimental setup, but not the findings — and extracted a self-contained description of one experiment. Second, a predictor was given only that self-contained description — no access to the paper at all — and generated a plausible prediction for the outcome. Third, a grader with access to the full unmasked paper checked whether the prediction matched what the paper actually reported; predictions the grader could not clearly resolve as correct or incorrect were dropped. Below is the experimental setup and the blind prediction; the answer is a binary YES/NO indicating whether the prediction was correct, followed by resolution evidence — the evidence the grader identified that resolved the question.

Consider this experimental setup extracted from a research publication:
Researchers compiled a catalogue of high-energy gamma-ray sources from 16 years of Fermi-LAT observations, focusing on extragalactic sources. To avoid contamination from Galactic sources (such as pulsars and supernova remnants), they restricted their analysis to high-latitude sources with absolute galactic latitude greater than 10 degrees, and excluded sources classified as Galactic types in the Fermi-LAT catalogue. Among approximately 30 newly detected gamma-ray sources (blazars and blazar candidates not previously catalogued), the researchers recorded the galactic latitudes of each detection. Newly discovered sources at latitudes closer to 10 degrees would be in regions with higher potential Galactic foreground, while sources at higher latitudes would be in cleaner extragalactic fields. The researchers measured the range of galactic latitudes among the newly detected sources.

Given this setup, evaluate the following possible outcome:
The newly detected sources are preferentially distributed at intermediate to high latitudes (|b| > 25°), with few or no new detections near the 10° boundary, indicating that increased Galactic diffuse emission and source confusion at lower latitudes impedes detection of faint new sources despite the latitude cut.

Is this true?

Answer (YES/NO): NO